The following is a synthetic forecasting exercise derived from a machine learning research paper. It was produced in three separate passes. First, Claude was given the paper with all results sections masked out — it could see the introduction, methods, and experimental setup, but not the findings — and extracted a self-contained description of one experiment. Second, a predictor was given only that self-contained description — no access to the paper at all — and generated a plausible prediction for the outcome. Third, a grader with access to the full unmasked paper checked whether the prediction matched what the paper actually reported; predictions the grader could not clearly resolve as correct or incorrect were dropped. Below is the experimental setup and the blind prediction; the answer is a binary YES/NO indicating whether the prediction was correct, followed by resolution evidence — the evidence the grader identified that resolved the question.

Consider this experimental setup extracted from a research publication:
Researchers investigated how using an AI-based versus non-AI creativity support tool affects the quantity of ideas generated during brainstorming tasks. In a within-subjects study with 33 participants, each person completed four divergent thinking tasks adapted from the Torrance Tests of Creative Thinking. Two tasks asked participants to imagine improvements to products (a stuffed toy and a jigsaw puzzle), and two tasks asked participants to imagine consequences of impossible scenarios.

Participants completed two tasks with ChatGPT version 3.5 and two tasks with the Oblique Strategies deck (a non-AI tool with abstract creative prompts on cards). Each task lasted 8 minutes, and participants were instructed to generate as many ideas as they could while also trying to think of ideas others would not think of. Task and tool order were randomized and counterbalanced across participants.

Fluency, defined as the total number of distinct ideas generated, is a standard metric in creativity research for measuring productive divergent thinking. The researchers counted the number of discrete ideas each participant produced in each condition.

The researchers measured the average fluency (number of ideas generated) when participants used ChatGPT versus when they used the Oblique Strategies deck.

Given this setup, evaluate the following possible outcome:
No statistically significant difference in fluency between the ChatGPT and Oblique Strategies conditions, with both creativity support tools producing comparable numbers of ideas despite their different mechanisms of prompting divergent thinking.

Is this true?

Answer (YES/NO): NO